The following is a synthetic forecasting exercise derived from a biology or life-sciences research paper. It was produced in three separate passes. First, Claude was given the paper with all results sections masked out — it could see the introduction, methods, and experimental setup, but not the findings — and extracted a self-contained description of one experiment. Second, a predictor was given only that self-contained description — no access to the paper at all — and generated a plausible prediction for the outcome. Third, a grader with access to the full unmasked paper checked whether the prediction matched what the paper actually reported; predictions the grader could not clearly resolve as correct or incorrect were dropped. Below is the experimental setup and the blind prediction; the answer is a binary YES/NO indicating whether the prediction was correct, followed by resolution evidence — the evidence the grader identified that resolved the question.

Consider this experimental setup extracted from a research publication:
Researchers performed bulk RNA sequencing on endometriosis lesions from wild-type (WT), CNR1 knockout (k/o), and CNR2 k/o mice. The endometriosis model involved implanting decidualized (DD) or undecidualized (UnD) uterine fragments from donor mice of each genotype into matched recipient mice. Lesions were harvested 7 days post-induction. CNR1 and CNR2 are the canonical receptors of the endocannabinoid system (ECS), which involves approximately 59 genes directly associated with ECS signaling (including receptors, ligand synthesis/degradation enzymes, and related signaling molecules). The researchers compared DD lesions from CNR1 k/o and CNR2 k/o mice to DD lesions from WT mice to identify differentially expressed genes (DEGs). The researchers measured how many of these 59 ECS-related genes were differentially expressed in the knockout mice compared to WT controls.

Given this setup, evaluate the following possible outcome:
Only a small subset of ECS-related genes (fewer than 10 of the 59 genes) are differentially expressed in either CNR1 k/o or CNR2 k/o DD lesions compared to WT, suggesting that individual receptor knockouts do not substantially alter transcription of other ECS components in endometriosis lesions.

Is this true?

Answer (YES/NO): YES